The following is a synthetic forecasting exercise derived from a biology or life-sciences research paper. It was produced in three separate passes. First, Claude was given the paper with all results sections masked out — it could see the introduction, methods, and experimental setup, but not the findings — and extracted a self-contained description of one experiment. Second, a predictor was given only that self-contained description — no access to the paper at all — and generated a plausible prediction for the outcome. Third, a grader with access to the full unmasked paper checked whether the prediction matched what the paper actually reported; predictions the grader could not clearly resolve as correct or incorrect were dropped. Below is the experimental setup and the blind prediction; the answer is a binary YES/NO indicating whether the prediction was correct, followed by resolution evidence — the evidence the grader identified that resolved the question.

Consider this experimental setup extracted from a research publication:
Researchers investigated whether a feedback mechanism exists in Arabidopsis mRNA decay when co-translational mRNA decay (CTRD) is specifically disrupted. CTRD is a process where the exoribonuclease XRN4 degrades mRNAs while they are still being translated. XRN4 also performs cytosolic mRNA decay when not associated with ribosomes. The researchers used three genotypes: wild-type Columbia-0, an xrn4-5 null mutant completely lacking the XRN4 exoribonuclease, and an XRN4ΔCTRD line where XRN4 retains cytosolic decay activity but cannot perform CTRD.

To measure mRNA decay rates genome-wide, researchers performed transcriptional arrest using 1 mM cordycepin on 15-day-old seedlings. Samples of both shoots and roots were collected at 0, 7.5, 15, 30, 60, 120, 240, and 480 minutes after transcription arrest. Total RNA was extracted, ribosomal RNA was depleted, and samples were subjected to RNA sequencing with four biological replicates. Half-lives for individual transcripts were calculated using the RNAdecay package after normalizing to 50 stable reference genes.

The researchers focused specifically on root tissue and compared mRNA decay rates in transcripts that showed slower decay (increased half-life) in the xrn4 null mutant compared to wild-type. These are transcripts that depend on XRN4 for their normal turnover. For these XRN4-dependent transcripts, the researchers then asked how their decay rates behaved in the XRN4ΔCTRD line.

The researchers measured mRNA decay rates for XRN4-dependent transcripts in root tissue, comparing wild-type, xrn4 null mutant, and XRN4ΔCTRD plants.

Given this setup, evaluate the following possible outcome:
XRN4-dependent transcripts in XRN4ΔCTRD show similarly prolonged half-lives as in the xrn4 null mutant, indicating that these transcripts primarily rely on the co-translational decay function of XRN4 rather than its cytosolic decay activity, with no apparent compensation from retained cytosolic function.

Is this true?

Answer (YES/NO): NO